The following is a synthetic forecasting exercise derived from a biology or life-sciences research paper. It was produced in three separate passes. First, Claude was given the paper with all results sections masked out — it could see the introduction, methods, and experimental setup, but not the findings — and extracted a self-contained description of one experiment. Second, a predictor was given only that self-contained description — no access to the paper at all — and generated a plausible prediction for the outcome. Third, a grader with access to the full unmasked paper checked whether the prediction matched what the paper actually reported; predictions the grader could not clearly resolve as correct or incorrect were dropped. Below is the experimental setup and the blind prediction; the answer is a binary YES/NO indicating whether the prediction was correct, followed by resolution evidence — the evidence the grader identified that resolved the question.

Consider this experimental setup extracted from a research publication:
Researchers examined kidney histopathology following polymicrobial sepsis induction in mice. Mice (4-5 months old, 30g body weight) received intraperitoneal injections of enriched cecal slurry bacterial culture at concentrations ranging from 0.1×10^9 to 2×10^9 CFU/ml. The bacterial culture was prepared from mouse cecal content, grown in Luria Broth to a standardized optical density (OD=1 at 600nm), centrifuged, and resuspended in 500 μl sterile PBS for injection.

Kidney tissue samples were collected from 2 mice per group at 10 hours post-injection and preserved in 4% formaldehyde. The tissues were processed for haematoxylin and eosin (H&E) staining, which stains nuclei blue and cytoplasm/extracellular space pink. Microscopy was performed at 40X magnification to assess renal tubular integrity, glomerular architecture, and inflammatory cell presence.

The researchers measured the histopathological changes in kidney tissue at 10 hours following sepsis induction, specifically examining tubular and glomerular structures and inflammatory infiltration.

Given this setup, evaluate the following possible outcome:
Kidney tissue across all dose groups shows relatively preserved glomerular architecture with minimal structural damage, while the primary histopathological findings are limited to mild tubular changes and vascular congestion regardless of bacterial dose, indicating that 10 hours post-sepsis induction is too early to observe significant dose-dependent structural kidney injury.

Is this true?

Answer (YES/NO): NO